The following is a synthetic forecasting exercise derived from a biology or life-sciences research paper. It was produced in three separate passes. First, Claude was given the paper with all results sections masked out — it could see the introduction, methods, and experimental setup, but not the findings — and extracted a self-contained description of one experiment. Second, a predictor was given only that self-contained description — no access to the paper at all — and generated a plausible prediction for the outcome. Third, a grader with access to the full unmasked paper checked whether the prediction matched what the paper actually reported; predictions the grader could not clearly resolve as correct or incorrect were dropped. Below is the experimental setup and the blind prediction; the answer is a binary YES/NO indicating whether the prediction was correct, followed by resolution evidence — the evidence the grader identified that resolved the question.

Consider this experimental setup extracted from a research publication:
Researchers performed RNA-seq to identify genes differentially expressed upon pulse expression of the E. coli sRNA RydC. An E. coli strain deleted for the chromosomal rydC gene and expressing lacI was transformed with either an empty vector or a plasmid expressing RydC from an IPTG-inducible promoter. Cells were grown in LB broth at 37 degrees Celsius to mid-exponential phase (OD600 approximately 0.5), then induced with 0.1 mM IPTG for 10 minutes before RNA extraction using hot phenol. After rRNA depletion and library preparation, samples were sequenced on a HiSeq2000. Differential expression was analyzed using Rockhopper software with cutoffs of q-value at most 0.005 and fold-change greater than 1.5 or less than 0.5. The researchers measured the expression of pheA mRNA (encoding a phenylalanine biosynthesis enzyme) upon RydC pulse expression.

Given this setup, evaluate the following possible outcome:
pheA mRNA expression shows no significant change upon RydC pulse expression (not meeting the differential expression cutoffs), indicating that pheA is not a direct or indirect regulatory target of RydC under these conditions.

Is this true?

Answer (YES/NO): NO